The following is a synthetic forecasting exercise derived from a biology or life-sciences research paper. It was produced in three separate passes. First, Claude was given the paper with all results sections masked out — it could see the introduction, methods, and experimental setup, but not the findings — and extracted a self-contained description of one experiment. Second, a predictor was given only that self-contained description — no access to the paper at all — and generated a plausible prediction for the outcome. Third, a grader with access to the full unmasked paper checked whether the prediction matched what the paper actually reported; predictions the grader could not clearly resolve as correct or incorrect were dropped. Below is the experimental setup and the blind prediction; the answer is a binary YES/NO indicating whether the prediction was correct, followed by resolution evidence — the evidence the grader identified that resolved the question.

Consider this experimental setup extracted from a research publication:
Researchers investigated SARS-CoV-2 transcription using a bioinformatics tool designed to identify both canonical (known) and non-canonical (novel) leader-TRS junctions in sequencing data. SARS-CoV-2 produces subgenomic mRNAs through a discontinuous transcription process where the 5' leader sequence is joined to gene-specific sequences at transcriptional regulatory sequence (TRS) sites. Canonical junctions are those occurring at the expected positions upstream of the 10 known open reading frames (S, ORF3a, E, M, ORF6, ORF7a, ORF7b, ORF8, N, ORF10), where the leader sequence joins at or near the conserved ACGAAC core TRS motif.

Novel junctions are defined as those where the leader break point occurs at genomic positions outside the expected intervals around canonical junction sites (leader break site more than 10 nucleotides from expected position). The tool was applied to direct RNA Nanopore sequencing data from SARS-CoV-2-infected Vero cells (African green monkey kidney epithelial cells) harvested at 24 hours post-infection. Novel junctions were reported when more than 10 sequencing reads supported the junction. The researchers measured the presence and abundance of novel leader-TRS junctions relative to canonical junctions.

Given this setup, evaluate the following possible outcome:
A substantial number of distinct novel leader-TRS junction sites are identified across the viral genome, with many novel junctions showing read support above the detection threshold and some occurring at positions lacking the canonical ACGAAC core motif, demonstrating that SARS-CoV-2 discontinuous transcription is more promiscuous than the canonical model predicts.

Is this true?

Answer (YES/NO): NO